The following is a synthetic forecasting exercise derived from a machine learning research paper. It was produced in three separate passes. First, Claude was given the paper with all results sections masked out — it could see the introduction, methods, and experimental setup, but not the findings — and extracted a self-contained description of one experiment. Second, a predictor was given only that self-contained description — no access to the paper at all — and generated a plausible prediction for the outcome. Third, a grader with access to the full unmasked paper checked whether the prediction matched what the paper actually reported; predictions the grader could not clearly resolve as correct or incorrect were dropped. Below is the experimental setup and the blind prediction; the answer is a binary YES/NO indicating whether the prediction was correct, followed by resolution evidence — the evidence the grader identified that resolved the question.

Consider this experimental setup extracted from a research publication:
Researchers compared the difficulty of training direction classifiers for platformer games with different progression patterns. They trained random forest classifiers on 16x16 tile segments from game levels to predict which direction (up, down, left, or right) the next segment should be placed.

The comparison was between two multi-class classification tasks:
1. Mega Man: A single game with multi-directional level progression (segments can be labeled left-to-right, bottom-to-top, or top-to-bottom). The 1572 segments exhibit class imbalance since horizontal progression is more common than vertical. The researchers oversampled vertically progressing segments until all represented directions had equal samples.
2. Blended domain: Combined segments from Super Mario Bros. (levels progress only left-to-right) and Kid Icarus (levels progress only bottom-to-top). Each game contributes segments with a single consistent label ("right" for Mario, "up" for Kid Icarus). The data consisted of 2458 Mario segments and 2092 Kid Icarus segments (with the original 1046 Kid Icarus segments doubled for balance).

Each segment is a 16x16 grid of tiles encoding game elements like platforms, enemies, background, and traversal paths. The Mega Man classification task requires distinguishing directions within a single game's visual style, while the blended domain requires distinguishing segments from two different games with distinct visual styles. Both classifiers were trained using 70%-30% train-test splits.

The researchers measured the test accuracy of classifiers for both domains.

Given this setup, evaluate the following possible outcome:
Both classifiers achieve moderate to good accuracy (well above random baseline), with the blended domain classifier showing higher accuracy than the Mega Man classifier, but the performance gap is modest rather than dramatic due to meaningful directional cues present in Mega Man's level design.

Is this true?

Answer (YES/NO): NO